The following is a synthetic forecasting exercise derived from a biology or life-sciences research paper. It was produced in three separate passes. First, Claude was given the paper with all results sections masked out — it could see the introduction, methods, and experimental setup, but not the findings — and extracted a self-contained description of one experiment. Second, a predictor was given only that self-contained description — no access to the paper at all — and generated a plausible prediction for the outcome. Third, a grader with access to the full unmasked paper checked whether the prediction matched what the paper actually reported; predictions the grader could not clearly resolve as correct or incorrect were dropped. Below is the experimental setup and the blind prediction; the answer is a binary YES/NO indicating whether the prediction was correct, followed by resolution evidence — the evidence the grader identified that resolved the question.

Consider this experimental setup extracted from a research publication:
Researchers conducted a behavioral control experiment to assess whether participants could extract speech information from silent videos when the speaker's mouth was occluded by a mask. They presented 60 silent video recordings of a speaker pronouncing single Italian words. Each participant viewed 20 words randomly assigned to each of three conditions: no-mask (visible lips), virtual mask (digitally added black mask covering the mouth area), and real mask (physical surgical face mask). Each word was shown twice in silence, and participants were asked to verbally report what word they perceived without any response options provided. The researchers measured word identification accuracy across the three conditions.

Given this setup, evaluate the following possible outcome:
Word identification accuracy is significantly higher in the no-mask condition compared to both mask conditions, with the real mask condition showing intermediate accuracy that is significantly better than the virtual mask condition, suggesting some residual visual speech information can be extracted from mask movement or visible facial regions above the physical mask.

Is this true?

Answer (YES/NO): NO